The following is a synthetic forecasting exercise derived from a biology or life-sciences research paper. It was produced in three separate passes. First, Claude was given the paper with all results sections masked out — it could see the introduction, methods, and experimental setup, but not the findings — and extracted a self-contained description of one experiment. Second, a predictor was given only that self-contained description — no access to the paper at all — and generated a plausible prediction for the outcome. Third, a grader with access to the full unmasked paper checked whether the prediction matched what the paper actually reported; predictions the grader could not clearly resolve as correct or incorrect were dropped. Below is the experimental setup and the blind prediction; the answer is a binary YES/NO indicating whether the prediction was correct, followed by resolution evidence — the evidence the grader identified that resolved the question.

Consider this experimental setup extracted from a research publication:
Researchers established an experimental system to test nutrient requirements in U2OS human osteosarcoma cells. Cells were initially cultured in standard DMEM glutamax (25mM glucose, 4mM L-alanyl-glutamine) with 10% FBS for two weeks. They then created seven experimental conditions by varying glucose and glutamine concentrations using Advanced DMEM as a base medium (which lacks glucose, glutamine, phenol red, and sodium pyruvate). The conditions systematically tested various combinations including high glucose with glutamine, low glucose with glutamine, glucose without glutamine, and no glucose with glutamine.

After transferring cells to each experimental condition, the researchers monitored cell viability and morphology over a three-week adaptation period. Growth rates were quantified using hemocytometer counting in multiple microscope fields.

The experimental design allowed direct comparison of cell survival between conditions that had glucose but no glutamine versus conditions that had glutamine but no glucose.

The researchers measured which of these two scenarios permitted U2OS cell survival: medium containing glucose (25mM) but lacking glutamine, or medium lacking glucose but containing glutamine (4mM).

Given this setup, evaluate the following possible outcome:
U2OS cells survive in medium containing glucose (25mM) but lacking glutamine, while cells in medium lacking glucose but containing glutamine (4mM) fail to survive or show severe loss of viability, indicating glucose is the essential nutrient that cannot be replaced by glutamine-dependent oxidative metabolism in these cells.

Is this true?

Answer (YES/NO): NO